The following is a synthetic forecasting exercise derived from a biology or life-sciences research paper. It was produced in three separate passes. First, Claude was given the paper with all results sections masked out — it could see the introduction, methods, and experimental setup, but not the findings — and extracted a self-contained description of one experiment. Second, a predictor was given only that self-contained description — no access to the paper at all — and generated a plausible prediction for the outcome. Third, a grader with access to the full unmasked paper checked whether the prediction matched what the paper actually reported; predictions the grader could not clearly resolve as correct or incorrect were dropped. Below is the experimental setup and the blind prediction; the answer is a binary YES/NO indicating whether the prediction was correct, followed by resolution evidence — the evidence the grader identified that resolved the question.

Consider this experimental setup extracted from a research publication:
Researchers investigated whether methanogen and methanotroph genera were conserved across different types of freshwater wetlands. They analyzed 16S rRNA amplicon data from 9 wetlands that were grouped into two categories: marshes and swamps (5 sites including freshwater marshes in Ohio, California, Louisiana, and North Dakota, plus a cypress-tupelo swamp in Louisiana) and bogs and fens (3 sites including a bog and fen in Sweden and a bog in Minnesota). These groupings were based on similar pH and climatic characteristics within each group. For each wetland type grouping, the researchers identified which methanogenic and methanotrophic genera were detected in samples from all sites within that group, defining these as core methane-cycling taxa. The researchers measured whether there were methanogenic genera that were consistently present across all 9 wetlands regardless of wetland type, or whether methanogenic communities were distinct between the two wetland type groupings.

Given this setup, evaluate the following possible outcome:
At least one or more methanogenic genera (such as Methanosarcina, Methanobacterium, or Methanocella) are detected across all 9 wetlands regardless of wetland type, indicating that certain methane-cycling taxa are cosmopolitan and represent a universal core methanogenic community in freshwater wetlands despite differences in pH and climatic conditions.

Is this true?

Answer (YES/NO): YES